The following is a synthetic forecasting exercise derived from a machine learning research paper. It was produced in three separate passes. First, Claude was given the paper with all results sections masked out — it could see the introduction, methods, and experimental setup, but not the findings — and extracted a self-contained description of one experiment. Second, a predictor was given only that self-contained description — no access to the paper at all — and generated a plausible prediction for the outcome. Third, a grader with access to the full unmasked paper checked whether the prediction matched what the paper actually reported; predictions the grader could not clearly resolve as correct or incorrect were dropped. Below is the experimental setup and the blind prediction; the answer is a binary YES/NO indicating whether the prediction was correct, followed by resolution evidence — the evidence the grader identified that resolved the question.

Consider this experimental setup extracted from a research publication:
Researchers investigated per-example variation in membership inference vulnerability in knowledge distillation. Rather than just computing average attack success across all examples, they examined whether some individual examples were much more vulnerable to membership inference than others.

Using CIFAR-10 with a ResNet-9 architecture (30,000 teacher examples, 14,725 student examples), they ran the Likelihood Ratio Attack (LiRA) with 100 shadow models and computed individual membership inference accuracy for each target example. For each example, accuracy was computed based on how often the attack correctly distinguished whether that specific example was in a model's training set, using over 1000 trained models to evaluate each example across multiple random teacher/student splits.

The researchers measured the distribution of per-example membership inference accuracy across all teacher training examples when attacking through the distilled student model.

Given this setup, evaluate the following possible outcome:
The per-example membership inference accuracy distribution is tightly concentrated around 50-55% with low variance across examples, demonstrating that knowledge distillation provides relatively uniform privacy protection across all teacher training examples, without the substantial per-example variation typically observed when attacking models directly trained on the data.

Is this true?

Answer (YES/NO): NO